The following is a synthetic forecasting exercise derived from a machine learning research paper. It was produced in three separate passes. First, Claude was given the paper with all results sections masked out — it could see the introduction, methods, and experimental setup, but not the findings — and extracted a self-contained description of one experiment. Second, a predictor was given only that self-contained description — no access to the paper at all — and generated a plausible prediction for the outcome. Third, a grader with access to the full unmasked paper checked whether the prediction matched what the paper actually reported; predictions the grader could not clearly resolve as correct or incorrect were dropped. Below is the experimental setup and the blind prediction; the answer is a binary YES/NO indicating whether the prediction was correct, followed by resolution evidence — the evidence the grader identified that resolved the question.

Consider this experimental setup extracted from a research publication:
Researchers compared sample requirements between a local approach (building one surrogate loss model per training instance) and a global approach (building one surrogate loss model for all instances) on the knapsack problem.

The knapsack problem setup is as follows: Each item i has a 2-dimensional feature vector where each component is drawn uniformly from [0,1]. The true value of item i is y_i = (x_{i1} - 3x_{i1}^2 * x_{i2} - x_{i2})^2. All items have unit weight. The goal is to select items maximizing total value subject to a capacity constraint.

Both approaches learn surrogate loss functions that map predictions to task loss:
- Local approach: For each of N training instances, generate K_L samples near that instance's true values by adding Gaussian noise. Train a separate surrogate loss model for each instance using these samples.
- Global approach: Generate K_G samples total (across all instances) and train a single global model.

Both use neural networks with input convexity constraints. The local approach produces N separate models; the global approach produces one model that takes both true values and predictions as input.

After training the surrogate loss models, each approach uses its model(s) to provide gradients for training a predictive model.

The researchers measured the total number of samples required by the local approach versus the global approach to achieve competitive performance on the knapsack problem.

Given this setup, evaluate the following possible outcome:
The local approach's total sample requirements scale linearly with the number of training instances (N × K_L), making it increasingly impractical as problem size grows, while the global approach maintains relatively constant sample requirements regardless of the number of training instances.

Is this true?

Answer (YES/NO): YES